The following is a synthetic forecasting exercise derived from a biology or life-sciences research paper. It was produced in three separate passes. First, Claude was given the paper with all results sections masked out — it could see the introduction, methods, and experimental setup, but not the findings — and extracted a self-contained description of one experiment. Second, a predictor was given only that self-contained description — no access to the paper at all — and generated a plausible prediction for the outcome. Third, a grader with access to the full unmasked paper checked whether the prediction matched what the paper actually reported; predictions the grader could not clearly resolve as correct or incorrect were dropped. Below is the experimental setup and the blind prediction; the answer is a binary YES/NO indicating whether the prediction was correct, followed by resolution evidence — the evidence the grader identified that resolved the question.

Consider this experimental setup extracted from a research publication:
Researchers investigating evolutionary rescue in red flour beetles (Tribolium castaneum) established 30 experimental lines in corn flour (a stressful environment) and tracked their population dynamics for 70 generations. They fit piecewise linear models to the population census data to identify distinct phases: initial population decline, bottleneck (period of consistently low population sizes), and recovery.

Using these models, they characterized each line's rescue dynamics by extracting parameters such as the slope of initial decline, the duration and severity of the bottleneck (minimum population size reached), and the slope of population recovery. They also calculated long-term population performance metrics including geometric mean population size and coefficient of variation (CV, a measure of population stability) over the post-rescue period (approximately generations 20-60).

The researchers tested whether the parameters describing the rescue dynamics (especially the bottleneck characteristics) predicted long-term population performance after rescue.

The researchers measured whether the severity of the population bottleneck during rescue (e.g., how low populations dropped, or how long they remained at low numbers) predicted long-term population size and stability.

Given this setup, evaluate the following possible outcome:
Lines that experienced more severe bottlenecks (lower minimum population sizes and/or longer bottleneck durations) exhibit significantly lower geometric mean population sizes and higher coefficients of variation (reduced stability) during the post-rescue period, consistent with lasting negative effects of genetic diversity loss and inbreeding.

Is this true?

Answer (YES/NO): NO